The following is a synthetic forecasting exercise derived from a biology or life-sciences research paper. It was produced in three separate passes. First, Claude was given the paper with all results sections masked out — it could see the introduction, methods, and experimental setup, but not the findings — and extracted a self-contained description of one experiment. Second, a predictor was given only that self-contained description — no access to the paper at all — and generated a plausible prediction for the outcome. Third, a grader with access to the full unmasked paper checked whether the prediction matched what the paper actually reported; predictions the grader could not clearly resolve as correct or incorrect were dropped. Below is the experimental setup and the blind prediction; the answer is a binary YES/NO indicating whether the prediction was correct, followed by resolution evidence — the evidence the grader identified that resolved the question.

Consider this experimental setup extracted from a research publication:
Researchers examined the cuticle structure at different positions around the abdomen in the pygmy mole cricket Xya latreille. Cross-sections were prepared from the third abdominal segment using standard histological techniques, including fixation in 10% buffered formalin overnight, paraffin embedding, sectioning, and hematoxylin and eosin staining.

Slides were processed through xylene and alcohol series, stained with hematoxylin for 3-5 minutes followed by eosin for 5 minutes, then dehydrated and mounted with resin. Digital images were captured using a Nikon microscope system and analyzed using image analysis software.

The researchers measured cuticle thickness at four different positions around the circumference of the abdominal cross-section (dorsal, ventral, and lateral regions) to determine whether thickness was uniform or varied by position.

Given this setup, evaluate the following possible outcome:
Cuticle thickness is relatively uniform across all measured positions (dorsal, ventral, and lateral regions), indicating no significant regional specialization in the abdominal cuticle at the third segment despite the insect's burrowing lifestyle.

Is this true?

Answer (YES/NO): NO